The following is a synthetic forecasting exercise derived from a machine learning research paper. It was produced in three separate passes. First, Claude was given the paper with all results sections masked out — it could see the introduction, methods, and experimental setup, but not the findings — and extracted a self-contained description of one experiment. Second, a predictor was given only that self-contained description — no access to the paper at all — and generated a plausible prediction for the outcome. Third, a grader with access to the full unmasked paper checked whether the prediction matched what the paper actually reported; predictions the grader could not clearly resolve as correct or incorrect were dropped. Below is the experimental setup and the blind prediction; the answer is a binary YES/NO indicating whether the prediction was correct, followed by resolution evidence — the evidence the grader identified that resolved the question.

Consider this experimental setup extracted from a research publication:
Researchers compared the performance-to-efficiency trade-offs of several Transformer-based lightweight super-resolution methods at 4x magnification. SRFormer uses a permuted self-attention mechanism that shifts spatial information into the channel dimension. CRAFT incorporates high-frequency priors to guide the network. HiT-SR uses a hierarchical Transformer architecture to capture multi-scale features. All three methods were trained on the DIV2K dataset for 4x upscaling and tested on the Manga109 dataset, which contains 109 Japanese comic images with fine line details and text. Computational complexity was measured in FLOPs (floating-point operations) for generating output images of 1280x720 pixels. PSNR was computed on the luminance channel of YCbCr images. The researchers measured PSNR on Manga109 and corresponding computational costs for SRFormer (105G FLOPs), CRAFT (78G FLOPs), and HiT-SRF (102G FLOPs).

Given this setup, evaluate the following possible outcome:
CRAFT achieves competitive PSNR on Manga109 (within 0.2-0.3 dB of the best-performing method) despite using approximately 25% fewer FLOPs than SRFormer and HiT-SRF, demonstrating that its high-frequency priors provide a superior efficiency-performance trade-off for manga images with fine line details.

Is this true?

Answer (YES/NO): NO